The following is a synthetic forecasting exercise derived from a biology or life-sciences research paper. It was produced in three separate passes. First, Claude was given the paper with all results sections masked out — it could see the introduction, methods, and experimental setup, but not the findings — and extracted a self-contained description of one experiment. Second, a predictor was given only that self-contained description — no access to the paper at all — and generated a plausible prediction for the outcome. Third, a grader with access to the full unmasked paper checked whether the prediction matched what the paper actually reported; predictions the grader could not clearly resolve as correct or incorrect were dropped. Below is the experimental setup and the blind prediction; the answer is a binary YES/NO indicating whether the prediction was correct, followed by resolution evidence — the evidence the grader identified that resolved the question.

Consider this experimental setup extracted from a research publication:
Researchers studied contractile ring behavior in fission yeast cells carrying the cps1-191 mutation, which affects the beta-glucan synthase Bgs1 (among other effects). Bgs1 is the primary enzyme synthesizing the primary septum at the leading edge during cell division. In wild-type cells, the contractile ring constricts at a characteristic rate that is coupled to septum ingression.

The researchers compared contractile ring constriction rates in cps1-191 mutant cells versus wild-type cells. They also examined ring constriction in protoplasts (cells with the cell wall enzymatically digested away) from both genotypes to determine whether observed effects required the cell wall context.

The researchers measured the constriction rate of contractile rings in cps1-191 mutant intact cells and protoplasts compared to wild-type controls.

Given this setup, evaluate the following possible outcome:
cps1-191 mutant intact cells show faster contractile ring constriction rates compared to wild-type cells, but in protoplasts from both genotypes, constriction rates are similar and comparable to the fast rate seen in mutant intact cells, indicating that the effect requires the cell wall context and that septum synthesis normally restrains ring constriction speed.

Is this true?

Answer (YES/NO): NO